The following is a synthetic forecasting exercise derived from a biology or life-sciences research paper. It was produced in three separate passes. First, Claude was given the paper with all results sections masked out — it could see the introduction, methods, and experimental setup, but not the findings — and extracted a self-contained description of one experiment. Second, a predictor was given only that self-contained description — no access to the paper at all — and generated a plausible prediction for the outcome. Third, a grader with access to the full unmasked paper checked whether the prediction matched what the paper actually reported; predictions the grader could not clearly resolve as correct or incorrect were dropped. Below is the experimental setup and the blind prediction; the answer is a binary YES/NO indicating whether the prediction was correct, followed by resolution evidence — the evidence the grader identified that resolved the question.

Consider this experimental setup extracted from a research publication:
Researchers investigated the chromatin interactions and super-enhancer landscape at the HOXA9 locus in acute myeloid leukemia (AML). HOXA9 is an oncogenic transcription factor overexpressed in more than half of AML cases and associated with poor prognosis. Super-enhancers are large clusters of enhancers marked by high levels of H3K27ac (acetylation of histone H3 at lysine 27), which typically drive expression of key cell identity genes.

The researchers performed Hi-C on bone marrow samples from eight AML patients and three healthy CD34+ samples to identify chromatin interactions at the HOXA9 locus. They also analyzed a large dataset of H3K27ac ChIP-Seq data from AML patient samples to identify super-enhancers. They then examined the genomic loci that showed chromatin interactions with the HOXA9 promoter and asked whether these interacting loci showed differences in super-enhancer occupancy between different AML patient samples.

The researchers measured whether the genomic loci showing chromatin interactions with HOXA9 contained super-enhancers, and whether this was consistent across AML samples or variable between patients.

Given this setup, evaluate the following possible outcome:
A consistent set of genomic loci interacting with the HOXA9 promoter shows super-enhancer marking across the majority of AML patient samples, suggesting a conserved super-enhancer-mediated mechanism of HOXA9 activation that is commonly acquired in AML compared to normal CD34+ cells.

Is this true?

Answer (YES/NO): NO